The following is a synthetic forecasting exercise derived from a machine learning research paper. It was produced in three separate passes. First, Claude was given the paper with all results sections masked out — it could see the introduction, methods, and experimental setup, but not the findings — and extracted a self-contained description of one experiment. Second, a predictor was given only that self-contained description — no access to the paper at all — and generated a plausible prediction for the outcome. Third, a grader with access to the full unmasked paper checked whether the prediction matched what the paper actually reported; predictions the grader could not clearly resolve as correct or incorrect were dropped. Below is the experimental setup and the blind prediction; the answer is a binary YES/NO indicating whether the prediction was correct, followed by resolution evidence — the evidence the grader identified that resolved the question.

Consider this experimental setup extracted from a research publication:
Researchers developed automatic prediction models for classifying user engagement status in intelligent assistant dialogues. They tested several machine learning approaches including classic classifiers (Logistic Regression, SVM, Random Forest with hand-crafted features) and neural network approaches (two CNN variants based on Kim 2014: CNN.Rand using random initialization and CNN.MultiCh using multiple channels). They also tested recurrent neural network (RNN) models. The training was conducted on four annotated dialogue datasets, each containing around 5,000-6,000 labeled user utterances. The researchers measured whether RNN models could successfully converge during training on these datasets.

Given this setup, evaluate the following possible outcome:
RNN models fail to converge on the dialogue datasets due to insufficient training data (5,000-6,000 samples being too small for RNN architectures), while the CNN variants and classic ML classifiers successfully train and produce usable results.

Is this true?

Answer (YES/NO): YES